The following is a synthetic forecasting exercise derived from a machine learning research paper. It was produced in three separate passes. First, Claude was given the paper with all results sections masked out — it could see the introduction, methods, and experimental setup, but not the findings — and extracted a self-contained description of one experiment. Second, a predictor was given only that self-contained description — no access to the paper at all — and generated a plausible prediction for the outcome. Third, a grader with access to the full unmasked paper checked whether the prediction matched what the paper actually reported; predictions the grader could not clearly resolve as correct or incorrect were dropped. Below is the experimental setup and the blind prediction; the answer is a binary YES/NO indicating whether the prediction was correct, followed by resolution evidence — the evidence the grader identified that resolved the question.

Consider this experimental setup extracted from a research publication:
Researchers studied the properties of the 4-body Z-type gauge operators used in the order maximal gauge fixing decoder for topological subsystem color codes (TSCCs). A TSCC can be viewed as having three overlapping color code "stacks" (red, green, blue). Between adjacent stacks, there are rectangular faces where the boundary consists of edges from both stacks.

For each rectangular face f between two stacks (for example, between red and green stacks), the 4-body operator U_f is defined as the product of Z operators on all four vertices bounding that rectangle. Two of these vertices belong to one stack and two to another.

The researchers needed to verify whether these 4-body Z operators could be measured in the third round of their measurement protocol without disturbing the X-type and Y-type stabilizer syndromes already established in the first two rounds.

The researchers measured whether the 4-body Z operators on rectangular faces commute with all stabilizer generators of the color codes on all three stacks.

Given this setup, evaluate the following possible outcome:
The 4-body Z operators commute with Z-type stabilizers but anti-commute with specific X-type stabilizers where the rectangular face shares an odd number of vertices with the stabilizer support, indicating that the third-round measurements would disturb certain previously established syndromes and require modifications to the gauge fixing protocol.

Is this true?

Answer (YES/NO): NO